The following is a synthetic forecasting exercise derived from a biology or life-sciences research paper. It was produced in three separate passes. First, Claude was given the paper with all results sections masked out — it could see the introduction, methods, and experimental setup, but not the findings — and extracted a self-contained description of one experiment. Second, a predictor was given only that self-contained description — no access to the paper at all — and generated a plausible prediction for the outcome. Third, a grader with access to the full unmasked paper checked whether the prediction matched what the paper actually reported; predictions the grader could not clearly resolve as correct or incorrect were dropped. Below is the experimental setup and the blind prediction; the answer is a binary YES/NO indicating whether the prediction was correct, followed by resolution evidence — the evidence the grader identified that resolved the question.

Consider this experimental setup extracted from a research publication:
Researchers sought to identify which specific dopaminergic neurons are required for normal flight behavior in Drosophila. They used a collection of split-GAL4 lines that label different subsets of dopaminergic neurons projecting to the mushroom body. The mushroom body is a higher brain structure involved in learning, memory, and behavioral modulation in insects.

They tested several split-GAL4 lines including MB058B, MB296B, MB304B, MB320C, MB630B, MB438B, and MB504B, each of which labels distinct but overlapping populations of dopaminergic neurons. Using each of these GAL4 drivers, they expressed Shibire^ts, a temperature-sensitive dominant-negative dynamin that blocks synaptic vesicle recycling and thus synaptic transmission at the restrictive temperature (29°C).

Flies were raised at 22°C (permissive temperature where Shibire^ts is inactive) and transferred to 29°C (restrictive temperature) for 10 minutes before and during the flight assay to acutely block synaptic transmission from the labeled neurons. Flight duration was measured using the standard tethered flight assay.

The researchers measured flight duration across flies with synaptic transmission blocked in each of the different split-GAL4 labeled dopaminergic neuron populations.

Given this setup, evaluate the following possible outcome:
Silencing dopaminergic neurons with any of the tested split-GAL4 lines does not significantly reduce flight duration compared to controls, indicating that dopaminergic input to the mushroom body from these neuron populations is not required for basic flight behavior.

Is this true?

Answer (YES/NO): NO